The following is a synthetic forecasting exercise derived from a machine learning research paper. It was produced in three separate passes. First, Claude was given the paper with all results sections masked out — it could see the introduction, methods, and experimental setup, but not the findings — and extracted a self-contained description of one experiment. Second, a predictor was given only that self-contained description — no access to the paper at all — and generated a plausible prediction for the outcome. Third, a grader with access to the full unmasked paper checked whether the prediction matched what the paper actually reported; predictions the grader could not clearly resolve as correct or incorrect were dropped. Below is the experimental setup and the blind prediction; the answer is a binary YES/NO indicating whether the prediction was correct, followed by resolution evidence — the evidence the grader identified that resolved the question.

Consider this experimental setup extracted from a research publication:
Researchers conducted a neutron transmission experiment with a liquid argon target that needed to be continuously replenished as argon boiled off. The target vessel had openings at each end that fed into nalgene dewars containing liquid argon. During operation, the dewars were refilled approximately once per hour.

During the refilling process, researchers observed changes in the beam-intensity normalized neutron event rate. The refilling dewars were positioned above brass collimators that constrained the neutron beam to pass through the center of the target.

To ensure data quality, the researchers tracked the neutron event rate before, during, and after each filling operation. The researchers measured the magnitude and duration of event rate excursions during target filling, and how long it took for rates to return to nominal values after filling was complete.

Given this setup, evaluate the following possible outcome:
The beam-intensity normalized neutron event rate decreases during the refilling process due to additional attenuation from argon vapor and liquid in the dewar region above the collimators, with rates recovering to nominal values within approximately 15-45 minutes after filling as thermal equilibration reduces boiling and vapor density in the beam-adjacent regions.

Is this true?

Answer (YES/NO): YES